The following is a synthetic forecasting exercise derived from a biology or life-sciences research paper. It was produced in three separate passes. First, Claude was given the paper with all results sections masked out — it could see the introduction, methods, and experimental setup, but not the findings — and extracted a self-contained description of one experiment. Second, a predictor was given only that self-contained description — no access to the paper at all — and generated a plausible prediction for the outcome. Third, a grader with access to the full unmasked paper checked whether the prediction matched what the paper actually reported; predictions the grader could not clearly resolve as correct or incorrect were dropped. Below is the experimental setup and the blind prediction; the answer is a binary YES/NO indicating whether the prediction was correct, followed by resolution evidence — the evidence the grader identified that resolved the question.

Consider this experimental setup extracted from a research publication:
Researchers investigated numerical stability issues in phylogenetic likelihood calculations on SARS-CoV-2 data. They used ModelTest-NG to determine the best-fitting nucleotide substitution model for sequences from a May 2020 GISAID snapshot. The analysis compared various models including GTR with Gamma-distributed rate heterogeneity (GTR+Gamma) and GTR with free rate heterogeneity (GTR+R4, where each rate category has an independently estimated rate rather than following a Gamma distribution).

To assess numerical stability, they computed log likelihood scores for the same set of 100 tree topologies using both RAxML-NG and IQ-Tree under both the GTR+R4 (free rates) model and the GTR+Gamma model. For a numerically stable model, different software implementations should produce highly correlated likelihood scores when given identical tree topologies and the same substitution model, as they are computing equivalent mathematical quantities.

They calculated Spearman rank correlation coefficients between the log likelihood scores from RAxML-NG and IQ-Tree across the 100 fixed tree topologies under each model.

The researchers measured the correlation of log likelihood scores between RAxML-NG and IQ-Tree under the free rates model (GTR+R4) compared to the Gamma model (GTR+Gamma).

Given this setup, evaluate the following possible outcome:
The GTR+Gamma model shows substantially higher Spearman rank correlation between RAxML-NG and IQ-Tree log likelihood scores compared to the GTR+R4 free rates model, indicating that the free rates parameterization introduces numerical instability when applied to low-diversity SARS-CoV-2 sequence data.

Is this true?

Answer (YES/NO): YES